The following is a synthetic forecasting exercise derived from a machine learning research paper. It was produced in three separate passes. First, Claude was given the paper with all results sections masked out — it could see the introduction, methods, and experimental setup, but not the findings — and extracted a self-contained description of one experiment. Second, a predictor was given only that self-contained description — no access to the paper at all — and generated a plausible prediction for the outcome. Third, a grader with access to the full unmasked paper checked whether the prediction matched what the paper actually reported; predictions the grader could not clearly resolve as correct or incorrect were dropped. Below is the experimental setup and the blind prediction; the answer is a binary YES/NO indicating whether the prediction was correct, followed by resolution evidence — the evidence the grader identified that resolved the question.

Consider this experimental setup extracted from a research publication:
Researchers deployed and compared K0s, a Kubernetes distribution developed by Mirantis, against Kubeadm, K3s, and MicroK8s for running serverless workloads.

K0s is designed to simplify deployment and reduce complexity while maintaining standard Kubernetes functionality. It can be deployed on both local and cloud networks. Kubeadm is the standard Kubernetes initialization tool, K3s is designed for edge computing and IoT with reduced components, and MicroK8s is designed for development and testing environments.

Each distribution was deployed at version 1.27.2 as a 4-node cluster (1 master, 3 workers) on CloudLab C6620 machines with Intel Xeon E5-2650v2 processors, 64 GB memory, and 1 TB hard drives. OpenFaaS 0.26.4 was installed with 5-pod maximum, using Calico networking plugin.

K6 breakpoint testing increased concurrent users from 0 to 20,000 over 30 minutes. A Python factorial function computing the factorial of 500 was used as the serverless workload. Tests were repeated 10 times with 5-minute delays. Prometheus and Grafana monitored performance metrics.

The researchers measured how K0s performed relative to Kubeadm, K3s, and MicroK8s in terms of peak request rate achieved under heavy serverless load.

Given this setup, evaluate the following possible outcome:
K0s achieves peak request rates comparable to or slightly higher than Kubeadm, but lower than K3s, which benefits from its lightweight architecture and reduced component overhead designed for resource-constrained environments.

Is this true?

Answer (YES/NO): NO